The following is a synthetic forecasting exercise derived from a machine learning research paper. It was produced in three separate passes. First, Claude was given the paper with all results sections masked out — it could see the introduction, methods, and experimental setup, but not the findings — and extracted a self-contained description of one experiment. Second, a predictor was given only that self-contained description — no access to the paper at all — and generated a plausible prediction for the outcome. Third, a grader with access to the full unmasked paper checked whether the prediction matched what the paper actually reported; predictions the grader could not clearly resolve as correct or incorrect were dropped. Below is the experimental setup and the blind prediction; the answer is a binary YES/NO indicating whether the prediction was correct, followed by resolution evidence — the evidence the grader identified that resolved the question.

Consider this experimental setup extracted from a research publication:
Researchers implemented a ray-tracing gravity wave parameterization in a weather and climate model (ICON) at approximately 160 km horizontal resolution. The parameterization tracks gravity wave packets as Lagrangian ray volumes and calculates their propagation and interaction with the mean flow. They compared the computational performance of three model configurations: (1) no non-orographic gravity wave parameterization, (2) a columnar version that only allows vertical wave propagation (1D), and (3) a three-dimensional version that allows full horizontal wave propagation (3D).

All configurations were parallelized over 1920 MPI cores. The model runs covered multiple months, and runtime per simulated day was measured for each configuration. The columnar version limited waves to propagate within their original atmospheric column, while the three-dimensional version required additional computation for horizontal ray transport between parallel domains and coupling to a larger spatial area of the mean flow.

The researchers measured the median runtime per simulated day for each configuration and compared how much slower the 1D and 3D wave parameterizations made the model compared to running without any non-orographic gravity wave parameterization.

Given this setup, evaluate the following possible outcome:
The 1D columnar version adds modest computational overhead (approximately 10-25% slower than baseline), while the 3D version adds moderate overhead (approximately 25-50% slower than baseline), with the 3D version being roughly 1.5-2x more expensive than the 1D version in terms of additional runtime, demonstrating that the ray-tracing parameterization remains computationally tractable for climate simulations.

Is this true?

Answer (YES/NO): NO